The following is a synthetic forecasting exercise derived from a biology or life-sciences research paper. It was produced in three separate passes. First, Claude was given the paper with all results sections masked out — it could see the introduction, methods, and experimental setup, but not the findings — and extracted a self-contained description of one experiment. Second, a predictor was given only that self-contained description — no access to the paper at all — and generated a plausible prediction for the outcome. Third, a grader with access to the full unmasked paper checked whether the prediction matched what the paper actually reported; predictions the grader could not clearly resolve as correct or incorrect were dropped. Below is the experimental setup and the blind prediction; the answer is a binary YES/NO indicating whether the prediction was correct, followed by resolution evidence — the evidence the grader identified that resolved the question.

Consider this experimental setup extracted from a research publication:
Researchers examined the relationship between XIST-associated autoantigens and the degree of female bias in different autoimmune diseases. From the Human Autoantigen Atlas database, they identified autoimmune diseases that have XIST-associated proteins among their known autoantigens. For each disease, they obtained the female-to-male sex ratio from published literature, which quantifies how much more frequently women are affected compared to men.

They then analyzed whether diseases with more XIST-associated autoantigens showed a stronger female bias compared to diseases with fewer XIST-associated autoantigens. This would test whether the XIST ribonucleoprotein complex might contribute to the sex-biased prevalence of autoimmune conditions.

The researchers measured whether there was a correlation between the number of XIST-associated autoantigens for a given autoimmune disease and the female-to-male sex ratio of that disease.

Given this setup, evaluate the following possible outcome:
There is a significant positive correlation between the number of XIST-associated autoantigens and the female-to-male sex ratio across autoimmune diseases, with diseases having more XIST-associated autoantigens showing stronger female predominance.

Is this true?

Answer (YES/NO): YES